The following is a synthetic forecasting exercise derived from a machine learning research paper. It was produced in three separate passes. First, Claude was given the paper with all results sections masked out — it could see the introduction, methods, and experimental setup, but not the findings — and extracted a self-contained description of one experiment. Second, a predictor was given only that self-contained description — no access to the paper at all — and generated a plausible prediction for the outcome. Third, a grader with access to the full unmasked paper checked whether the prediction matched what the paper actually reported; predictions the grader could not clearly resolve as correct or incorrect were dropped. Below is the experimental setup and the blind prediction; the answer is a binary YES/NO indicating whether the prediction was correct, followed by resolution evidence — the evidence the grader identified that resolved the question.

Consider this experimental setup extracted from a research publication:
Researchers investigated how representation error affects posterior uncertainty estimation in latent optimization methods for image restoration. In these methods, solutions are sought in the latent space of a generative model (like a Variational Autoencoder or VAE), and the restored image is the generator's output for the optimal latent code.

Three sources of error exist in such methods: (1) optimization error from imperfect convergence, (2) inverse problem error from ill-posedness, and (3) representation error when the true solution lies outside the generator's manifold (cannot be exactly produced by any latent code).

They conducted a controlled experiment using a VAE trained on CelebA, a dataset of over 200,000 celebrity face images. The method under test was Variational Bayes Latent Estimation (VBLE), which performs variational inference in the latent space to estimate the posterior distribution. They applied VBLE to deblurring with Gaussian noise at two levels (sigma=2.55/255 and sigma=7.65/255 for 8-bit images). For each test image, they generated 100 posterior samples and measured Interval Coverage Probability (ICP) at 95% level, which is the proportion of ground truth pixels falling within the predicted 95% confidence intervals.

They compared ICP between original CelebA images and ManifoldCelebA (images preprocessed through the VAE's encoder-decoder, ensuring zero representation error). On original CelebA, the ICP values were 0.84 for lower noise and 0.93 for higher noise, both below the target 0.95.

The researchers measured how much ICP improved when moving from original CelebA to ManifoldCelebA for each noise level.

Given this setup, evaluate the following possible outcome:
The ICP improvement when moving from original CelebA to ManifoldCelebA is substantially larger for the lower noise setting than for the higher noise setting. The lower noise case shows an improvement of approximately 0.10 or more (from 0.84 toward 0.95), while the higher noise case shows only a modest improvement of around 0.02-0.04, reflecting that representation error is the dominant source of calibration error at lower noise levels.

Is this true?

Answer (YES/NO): NO